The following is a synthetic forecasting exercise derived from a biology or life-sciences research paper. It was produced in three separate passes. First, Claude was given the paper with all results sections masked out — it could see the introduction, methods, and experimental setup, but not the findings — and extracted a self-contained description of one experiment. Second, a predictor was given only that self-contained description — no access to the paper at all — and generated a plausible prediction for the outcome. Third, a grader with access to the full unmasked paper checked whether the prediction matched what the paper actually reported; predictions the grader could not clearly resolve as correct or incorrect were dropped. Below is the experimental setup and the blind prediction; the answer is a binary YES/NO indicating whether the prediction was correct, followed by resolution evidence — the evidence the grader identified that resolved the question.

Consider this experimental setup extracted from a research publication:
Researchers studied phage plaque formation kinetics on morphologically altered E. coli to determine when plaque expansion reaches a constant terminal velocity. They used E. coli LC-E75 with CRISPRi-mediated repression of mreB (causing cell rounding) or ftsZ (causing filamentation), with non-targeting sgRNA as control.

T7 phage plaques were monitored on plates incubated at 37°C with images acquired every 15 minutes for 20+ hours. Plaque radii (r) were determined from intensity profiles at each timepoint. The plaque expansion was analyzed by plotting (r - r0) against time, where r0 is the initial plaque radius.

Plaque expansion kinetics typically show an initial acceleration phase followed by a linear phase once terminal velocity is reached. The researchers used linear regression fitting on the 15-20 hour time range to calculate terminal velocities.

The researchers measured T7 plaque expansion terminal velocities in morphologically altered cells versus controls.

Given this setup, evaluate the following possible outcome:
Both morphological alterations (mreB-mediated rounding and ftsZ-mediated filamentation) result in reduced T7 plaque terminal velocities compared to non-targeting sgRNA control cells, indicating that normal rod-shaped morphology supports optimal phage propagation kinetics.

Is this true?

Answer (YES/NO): NO